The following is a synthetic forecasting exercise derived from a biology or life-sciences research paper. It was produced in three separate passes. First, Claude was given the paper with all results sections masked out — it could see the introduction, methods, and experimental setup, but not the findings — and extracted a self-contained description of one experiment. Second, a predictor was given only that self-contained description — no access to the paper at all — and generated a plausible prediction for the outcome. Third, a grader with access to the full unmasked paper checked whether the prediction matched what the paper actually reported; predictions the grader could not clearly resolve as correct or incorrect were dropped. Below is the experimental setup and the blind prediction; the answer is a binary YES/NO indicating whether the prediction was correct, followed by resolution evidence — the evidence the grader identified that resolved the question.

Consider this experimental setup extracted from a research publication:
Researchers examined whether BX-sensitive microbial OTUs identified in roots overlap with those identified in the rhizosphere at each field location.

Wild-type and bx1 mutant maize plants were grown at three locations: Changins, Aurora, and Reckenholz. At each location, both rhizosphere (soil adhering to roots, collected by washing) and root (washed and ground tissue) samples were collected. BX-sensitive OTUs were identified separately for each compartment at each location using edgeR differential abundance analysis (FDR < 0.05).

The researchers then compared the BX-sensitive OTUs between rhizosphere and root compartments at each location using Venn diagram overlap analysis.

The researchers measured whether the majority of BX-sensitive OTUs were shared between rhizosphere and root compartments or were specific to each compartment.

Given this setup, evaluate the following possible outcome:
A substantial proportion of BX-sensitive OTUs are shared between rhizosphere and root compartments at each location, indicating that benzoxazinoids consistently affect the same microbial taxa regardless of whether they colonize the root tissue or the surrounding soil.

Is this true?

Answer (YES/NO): NO